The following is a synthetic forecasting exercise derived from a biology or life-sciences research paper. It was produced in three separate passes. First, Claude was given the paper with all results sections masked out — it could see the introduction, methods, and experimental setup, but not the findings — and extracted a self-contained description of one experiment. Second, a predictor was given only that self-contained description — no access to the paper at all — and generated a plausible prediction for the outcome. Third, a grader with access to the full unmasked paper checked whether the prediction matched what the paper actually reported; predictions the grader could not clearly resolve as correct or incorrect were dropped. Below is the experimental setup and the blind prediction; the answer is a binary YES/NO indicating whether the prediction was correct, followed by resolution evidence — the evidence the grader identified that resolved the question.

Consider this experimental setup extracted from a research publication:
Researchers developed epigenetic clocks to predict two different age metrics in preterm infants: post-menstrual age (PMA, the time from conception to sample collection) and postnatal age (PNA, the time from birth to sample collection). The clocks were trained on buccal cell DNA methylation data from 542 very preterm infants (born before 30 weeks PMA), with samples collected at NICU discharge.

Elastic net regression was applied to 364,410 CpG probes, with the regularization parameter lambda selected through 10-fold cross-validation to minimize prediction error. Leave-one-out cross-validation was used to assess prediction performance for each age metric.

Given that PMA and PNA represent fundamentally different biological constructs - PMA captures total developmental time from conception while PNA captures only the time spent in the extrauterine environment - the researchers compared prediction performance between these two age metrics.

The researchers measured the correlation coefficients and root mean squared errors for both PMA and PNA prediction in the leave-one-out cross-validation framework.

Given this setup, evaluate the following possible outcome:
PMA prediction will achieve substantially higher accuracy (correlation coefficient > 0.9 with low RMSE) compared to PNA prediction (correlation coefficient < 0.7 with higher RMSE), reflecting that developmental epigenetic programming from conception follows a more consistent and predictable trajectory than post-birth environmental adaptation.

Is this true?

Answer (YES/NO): NO